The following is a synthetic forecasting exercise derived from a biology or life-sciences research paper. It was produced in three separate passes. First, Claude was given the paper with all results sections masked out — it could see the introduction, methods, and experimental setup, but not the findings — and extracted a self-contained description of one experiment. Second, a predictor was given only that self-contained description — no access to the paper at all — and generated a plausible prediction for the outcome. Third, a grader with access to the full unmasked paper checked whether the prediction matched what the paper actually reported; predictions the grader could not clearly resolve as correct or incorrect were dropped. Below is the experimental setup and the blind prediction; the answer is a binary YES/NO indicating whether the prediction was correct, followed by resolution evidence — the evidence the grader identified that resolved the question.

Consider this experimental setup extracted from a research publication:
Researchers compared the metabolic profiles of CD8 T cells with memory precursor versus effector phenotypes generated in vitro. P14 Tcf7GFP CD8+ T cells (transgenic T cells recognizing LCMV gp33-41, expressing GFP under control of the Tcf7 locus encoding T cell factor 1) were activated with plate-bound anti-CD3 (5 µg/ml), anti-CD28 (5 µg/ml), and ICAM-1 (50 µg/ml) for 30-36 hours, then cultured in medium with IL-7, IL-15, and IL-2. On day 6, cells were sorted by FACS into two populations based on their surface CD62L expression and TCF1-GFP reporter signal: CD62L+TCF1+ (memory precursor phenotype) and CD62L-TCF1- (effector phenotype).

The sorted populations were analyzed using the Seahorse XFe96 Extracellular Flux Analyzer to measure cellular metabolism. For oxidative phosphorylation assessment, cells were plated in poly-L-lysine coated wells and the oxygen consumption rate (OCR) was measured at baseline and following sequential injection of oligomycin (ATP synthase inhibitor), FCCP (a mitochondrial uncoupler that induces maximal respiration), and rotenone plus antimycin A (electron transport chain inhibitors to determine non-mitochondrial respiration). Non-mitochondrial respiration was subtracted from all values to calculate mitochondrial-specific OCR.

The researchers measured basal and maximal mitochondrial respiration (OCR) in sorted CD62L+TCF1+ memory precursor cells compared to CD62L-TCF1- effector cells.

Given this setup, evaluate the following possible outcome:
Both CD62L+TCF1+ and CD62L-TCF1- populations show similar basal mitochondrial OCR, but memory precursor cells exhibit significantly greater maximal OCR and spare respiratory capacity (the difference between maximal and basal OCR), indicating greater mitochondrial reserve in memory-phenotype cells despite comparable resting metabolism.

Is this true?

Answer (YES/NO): NO